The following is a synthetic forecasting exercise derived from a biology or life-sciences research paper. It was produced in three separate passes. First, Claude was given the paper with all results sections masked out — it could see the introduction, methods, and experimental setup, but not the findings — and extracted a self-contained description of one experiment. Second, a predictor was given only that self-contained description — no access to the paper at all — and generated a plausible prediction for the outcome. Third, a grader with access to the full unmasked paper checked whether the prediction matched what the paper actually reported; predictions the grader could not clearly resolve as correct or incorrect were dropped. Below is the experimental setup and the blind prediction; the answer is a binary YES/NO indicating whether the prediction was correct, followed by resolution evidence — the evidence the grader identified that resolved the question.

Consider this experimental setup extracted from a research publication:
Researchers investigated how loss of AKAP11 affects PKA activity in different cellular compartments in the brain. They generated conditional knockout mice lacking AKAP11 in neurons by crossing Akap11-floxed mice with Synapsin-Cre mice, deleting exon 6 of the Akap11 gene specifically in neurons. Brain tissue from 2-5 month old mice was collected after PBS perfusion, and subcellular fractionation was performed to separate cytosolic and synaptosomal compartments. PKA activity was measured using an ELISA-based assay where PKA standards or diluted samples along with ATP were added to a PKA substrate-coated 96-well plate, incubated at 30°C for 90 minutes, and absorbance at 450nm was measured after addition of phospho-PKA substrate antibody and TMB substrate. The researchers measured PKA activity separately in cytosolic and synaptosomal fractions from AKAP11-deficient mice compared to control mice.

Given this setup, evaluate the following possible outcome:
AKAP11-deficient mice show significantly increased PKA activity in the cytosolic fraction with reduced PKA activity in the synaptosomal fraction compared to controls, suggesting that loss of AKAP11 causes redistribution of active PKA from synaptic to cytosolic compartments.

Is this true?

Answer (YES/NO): NO